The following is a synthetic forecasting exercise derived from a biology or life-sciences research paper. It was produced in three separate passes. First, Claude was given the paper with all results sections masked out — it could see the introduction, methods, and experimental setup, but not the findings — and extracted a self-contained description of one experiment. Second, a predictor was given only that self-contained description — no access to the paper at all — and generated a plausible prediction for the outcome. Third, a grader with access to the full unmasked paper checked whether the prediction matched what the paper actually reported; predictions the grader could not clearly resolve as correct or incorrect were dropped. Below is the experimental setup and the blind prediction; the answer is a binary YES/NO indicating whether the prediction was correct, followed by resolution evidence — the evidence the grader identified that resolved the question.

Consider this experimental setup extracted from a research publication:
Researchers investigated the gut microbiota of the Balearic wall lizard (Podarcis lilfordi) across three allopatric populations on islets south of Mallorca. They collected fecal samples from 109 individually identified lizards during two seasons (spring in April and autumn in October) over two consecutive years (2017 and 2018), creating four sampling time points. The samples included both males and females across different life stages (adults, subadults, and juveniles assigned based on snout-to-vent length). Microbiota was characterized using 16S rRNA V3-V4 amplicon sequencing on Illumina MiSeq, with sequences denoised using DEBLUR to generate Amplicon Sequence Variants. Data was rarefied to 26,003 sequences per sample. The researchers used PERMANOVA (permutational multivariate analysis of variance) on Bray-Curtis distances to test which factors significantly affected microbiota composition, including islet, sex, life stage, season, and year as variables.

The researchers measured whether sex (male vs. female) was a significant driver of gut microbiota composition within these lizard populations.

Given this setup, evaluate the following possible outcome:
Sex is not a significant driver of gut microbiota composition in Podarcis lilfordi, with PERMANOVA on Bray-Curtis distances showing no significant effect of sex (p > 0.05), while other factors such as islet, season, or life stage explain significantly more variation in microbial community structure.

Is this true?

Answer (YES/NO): YES